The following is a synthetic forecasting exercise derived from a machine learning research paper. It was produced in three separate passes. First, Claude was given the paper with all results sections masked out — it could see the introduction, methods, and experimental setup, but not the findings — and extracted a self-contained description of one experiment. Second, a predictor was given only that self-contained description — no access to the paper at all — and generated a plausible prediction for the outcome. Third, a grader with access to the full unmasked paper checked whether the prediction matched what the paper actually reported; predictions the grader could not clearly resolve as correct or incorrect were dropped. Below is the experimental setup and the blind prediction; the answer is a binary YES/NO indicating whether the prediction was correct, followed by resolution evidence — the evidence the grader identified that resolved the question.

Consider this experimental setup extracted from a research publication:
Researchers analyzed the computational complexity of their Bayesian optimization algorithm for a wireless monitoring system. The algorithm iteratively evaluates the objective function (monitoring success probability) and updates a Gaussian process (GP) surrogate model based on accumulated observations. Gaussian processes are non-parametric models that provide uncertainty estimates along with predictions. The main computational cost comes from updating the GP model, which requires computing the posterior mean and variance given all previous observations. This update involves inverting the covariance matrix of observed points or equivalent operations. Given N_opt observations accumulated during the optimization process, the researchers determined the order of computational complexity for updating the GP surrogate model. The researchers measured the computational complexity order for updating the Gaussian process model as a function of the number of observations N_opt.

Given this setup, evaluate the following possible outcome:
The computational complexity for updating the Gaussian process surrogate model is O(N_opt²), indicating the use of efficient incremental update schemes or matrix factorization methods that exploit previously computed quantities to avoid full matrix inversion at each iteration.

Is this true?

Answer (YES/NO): NO